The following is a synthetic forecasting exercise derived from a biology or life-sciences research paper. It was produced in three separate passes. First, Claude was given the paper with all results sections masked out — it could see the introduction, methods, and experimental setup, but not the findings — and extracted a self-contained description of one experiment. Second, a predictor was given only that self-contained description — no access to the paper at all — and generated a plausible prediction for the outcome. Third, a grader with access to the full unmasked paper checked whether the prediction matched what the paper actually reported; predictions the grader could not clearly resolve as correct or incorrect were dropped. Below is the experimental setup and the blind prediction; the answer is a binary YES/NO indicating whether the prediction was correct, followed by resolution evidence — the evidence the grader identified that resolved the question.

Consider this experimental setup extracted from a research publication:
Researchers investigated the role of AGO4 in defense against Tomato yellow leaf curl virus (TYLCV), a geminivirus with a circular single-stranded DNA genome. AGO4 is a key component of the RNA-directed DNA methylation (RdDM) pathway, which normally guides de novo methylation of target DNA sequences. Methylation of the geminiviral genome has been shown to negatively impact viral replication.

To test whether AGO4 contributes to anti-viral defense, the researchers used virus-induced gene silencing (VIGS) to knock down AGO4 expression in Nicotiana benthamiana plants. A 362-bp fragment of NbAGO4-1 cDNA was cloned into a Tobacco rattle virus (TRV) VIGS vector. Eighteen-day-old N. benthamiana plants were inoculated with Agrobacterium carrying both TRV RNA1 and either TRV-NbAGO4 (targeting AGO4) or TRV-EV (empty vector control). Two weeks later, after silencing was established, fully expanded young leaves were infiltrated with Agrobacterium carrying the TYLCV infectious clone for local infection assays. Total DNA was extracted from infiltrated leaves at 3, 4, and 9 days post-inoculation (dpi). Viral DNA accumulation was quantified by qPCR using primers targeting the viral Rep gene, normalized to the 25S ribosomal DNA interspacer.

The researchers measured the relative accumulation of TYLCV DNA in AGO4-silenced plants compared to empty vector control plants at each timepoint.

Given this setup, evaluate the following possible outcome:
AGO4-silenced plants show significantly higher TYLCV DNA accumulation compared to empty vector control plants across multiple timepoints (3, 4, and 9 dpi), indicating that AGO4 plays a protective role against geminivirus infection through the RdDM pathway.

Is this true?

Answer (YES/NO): NO